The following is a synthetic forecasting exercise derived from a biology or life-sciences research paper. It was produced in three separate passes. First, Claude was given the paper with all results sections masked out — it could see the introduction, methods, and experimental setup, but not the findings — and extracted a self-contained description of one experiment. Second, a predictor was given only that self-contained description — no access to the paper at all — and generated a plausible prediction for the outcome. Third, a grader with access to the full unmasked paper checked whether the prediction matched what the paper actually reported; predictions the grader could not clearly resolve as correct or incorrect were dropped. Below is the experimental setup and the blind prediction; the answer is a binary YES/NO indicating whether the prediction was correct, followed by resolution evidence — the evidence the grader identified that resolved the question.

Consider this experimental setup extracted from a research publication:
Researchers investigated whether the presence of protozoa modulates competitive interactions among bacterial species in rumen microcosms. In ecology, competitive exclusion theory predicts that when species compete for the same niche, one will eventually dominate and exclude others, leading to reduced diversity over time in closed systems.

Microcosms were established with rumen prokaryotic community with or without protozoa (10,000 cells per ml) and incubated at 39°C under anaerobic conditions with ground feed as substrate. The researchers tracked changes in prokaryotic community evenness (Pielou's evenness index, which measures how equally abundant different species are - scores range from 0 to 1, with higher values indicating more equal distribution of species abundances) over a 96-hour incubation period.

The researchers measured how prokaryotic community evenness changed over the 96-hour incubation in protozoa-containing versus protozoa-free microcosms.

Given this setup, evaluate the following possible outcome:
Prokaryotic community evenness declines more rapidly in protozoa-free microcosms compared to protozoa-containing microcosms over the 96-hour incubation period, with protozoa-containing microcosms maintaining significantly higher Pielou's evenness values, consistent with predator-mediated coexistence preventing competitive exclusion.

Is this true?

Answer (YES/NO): YES